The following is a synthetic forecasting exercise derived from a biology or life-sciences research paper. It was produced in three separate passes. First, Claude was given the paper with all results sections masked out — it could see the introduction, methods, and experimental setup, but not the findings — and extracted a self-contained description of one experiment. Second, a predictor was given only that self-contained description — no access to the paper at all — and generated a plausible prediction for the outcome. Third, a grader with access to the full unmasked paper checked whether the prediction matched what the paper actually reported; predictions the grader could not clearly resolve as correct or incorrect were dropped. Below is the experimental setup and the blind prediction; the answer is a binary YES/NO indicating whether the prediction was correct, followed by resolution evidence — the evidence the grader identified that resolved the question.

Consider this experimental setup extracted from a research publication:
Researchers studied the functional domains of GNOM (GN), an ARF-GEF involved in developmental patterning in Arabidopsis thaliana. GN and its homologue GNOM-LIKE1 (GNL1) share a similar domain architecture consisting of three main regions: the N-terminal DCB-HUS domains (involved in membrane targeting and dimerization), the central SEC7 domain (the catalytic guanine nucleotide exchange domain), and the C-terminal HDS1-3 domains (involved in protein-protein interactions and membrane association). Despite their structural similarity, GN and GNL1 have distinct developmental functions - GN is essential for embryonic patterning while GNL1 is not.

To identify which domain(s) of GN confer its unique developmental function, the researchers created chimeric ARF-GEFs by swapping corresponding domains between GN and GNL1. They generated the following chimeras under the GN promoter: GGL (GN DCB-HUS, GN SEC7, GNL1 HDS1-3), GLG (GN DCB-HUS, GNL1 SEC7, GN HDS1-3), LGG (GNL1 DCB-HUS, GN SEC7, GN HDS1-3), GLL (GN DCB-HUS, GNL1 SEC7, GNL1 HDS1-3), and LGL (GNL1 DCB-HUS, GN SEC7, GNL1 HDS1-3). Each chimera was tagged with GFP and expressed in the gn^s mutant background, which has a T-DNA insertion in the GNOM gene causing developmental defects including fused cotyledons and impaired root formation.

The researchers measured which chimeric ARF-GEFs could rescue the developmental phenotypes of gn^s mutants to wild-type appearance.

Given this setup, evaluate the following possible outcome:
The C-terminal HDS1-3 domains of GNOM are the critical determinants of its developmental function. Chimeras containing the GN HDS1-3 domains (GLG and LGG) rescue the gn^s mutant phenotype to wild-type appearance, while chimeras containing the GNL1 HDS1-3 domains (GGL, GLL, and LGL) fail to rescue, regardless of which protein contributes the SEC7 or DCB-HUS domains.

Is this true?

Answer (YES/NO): NO